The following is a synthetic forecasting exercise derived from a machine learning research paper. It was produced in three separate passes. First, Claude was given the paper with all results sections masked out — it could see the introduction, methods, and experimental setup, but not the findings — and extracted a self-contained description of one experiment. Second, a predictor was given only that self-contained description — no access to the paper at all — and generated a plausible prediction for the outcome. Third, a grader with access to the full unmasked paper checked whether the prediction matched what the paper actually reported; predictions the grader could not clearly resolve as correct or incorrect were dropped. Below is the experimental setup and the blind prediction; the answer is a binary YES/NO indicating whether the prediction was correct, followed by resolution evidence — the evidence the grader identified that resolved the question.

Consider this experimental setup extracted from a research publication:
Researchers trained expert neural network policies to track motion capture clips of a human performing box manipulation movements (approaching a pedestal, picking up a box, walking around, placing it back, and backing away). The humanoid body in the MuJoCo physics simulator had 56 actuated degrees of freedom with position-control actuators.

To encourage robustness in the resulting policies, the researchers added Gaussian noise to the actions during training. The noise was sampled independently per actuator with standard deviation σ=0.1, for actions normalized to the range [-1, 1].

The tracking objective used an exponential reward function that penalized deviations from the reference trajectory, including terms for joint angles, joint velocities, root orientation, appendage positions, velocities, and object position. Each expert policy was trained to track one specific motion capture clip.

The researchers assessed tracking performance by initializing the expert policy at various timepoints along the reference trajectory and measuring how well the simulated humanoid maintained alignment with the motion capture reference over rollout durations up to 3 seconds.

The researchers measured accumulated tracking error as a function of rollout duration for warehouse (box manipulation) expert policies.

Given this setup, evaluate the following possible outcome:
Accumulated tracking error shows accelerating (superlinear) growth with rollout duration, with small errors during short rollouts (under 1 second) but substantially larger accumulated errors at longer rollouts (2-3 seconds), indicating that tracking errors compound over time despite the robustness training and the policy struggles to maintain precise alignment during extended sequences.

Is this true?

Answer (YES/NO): NO